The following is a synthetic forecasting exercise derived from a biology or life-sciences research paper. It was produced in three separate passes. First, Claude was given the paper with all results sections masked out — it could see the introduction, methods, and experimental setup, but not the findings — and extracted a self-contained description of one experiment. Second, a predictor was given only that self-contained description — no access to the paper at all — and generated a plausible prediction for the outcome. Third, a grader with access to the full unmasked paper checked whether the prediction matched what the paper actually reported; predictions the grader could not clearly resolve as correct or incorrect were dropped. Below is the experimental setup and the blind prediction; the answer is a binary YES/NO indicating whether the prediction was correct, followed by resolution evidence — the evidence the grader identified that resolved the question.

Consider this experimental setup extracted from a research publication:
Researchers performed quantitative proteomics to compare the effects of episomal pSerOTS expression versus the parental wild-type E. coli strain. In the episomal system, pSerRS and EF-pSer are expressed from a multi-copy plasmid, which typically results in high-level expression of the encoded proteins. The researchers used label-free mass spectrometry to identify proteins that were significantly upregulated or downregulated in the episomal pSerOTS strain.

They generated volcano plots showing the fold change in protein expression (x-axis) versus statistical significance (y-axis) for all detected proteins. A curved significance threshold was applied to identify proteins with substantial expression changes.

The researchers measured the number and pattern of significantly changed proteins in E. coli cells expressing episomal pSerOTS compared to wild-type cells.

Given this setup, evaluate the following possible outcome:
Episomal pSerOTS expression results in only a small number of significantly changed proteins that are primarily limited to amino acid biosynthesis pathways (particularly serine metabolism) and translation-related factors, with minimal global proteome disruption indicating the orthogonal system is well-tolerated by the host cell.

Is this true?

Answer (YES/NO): NO